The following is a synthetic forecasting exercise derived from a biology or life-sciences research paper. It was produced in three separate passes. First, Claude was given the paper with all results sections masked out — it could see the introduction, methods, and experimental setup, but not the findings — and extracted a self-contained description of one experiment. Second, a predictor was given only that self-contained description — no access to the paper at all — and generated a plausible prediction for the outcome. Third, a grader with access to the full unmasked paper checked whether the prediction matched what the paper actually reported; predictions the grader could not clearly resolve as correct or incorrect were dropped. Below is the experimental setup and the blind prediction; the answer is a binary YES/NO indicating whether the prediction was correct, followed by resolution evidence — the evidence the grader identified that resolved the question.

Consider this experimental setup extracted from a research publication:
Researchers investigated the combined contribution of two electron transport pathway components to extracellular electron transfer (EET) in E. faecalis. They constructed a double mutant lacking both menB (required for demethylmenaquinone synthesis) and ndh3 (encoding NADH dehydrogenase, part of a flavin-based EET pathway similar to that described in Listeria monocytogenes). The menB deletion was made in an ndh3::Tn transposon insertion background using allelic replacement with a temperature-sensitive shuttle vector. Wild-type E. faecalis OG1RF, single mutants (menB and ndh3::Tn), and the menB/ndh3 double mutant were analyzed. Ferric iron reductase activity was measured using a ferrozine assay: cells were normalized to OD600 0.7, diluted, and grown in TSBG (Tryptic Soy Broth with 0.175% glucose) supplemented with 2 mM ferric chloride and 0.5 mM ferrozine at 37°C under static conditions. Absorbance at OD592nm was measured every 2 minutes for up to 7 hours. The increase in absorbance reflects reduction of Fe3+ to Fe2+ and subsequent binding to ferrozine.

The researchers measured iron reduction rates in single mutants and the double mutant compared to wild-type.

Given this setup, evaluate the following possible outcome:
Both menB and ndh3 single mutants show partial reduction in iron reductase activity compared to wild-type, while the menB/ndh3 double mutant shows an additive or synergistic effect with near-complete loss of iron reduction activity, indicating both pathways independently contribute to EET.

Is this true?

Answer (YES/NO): YES